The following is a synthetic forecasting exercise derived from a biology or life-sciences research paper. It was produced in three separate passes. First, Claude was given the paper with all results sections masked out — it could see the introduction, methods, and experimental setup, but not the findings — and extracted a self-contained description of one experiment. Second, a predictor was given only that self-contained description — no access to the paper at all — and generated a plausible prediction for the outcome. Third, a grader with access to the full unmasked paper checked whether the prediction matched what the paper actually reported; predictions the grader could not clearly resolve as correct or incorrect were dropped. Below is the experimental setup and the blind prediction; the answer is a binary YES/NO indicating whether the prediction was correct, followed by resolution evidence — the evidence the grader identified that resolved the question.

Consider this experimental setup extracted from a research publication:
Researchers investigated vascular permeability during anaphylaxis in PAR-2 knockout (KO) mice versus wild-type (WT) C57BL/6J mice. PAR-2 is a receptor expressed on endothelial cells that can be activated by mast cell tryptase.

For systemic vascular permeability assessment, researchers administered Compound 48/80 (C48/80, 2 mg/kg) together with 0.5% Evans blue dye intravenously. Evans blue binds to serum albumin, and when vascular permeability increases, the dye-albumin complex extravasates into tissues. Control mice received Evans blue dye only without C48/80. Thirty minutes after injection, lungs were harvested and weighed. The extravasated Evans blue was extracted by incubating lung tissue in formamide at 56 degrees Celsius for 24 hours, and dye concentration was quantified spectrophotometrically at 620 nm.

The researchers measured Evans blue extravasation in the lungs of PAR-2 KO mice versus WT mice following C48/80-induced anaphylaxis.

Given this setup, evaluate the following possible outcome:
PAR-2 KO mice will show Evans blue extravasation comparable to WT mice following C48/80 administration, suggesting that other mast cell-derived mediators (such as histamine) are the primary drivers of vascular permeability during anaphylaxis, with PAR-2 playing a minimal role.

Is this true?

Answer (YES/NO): YES